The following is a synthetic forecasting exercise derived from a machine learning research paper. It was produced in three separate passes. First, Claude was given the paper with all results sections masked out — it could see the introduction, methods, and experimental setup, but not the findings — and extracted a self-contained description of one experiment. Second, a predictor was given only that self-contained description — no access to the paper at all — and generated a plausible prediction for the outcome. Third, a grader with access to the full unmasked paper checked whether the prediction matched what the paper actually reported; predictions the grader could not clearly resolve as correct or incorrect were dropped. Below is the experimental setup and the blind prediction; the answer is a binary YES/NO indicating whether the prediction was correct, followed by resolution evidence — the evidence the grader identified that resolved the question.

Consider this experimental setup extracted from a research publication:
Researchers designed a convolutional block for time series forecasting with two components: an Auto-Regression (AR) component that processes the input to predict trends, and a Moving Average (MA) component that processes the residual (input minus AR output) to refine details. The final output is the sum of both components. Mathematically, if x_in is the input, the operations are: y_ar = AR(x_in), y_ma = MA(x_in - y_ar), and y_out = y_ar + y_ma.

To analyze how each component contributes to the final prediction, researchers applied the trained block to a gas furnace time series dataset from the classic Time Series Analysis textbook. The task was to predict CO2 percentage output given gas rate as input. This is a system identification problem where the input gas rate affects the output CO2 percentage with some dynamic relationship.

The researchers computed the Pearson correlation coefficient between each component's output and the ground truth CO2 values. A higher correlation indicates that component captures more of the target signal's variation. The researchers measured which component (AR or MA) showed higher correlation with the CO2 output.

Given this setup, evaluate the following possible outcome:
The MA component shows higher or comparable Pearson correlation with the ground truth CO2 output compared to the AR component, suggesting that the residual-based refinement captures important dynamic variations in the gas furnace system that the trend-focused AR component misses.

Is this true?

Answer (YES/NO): NO